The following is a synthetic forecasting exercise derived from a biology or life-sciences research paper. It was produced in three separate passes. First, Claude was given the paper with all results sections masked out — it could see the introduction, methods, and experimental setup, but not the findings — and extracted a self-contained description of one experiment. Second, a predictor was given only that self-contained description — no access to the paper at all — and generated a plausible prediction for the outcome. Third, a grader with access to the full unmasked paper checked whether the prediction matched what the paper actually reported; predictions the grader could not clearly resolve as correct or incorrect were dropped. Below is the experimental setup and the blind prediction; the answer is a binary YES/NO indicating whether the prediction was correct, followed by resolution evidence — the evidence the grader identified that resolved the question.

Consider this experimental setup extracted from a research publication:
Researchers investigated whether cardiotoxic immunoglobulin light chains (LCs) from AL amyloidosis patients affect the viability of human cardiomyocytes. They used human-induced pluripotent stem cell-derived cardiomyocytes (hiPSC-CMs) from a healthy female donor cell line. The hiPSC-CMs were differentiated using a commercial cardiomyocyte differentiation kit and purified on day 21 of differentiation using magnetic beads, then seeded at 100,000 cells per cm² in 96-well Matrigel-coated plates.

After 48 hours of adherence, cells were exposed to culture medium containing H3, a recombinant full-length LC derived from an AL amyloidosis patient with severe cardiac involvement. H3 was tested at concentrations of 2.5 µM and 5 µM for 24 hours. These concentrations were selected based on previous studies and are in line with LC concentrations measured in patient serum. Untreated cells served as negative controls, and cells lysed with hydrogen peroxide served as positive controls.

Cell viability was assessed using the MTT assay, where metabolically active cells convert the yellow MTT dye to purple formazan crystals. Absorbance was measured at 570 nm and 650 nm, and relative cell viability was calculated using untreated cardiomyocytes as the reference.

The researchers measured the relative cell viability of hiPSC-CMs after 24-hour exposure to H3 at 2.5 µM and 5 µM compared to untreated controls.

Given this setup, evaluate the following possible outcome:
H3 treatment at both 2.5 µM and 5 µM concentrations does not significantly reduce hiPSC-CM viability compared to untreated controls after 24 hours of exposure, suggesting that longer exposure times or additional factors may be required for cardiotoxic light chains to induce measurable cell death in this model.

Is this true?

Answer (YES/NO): YES